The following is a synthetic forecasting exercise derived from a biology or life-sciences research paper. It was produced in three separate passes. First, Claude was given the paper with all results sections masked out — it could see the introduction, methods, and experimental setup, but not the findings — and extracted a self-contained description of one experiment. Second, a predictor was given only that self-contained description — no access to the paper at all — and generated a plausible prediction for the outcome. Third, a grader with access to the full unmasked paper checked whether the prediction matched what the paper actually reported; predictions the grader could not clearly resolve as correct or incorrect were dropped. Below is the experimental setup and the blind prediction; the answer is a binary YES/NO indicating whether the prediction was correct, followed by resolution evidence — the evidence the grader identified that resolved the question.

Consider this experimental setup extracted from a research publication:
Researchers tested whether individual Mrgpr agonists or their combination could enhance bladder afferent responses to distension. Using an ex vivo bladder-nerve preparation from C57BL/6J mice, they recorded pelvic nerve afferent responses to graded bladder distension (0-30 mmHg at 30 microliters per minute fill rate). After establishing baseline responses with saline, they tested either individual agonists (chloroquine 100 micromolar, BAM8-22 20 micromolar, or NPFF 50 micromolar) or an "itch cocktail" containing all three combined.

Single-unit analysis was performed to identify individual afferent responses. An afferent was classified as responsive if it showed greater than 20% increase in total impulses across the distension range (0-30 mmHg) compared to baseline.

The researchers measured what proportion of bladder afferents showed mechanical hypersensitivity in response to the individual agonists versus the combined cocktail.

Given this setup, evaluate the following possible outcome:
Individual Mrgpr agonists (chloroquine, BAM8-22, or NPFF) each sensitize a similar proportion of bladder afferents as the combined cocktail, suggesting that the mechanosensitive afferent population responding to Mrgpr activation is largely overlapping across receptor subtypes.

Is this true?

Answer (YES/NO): YES